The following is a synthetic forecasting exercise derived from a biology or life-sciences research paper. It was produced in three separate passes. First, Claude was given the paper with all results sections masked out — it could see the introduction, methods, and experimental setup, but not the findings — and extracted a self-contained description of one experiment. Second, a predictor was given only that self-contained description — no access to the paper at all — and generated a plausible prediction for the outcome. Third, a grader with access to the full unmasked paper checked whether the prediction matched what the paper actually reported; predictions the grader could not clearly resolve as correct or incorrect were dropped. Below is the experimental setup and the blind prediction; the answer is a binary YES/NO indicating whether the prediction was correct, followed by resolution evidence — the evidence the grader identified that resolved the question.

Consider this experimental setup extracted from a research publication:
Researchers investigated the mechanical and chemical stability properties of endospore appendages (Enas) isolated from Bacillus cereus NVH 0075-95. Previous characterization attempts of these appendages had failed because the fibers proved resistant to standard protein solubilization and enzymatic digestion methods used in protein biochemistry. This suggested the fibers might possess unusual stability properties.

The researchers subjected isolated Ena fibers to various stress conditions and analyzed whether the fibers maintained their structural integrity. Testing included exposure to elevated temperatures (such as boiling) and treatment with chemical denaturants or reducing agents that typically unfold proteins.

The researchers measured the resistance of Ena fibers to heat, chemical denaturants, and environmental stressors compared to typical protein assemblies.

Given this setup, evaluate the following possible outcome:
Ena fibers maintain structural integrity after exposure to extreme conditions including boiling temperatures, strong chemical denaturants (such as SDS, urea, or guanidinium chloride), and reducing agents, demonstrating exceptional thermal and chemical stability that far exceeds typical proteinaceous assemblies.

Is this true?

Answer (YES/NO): YES